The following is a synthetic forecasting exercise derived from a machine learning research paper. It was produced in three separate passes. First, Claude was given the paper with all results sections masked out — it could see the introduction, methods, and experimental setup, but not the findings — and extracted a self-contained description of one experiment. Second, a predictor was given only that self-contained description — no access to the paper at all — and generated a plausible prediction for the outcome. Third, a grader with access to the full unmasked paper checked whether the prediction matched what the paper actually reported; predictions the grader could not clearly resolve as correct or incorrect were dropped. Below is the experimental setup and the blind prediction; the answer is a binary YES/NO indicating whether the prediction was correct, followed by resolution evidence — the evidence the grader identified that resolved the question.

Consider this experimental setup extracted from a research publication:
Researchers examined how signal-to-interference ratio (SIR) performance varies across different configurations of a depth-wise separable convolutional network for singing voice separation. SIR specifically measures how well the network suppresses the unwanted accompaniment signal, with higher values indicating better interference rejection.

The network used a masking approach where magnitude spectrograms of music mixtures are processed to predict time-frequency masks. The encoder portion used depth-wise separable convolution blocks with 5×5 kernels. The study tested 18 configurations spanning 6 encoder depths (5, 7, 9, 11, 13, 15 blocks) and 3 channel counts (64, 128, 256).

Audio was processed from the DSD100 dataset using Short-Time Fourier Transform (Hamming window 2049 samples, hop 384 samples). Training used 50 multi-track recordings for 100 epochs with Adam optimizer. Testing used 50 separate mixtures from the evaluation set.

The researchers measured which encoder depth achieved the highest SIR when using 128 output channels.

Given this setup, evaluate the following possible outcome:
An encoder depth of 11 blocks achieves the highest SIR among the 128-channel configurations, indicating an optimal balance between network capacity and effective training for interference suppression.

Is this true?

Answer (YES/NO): NO